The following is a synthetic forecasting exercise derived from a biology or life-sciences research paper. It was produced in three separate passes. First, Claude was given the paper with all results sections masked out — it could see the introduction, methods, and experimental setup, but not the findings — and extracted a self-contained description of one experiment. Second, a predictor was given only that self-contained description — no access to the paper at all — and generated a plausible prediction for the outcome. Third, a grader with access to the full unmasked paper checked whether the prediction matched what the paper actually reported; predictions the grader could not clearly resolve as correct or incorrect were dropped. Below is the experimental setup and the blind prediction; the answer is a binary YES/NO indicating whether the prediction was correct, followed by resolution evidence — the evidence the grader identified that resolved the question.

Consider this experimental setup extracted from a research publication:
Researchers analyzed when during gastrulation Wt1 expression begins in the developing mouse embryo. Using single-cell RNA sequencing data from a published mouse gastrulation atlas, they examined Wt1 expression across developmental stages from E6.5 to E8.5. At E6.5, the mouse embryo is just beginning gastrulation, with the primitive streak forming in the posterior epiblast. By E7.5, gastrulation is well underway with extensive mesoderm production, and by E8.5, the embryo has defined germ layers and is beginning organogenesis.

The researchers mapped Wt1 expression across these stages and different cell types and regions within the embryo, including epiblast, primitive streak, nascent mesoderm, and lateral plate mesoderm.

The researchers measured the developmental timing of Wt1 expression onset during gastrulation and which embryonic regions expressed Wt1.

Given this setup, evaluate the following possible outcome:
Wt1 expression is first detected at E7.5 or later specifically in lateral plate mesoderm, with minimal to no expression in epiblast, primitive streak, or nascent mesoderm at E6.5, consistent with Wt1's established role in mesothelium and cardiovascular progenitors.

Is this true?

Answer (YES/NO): NO